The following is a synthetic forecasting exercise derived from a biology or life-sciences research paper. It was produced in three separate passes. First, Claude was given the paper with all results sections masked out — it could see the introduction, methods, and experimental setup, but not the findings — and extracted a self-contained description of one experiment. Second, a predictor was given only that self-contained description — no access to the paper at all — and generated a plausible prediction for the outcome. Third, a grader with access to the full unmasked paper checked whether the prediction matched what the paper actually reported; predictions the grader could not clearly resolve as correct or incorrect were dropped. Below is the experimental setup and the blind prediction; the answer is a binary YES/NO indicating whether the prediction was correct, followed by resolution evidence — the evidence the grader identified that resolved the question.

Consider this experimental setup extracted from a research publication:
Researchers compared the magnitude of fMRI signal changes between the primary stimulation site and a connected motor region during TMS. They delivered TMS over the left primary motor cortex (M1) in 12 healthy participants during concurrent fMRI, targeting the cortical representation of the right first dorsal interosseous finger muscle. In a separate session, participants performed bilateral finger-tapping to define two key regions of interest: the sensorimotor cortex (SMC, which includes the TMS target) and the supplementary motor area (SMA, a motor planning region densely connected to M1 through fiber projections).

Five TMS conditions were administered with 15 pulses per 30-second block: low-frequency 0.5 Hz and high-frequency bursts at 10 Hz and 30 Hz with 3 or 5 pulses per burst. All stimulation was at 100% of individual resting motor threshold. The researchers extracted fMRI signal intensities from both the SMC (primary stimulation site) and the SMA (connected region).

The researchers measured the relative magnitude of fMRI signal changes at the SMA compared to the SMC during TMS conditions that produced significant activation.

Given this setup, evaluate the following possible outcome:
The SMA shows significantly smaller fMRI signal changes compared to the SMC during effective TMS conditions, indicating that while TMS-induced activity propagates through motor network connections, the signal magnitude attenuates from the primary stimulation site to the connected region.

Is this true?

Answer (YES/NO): NO